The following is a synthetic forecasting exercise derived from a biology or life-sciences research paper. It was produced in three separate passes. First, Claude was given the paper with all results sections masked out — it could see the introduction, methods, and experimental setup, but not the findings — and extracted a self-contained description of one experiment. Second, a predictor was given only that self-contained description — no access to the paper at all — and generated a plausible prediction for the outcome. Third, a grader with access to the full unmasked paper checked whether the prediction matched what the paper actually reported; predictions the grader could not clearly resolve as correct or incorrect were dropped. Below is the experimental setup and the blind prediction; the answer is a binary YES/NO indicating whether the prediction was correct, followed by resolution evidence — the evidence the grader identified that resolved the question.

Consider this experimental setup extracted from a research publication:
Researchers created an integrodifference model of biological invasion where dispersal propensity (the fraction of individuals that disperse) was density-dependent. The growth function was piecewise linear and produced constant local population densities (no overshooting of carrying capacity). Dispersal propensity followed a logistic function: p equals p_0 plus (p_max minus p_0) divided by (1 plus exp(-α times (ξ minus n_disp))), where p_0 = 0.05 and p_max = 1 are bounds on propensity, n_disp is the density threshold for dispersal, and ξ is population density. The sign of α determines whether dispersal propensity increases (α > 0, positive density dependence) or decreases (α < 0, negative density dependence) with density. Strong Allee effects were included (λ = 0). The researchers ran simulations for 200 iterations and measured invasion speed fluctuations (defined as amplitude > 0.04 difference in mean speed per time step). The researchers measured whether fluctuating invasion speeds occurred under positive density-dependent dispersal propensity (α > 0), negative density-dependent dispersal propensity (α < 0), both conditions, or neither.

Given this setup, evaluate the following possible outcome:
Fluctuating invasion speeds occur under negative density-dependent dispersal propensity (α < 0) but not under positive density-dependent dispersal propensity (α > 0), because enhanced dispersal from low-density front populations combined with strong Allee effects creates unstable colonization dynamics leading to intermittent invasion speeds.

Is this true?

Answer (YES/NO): NO